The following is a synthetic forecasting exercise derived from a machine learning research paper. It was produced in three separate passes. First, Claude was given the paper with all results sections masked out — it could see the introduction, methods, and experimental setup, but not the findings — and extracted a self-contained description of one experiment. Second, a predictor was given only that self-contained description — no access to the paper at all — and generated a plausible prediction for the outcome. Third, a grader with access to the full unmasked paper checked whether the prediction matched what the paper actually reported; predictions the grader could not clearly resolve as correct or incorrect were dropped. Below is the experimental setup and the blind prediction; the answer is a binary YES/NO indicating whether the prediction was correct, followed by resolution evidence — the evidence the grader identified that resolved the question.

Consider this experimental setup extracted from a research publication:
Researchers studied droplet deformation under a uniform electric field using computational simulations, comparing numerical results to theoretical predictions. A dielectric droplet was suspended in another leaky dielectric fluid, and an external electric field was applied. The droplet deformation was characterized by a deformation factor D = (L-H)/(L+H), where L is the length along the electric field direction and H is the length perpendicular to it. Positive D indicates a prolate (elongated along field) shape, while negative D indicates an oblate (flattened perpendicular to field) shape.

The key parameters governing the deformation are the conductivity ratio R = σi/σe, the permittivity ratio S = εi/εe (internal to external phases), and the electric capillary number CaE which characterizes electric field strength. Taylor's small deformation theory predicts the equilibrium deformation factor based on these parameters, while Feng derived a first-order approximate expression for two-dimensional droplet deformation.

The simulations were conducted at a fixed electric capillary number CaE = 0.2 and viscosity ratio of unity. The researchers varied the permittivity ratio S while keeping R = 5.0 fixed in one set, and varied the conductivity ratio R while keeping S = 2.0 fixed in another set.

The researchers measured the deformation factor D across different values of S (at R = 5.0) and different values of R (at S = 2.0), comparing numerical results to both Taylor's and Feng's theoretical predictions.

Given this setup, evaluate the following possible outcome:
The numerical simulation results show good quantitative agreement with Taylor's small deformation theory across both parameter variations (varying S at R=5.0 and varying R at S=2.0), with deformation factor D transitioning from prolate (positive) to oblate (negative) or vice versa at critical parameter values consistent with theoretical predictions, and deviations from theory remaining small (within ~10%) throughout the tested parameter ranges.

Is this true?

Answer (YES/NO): NO